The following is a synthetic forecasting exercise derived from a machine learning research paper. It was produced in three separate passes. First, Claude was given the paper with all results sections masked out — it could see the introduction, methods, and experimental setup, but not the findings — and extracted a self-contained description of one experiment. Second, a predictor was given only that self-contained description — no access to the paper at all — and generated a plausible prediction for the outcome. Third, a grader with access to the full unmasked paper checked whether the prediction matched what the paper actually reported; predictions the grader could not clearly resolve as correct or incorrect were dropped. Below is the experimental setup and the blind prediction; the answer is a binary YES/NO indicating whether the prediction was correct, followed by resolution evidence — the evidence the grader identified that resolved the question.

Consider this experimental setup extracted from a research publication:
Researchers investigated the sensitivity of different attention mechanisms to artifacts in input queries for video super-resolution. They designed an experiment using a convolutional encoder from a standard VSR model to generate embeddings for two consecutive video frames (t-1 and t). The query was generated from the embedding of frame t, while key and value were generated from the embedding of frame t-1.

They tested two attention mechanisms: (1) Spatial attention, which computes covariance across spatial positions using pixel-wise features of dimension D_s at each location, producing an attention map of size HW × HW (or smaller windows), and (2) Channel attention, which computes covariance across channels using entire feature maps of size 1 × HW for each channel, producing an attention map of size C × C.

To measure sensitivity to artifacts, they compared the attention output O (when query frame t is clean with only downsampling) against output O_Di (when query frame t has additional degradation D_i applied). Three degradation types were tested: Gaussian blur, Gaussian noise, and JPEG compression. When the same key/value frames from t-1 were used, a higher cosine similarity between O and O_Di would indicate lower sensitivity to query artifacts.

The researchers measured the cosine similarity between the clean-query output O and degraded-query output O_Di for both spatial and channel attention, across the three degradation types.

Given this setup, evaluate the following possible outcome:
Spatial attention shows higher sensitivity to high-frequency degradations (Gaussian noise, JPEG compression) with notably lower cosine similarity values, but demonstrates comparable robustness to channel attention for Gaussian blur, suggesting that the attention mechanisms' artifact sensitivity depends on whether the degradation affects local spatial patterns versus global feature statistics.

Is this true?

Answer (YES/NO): NO